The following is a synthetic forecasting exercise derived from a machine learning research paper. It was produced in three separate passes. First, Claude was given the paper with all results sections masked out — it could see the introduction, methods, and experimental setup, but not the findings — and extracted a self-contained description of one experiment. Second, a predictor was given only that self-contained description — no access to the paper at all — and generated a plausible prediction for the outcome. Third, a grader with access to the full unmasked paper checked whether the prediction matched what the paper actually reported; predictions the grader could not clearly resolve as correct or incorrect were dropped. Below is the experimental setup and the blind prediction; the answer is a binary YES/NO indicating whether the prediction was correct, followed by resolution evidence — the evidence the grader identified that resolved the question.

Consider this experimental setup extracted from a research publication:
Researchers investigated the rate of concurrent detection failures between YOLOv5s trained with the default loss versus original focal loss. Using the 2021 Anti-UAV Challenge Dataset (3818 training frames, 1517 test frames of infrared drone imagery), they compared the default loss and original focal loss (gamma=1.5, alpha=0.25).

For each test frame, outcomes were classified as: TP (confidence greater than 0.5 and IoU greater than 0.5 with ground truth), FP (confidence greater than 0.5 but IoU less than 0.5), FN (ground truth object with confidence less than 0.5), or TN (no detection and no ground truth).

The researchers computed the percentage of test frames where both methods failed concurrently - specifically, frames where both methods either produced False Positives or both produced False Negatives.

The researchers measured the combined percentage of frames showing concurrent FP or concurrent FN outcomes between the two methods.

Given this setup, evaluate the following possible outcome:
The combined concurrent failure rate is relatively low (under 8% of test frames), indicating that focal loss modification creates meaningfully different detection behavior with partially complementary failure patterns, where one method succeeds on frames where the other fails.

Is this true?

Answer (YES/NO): NO